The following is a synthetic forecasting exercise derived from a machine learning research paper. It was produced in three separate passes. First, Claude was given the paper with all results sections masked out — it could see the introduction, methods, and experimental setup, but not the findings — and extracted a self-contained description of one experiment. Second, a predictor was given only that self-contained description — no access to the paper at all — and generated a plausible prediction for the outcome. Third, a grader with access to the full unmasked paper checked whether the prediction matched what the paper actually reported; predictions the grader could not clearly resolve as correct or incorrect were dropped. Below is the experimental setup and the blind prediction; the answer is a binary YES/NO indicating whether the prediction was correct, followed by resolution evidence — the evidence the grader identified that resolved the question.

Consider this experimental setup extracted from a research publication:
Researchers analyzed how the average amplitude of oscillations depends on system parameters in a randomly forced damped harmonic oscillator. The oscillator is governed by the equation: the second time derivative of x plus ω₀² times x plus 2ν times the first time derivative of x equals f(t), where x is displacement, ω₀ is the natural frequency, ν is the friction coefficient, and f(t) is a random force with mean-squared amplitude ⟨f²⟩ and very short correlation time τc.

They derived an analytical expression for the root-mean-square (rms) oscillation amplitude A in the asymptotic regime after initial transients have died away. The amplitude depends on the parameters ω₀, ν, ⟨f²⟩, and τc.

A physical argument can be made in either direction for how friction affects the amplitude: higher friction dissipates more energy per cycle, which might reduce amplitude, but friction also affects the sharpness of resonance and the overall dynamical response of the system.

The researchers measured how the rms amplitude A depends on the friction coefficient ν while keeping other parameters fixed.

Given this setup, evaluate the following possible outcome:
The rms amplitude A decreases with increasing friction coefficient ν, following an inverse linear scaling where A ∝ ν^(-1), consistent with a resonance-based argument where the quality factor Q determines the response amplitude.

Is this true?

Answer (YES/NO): NO